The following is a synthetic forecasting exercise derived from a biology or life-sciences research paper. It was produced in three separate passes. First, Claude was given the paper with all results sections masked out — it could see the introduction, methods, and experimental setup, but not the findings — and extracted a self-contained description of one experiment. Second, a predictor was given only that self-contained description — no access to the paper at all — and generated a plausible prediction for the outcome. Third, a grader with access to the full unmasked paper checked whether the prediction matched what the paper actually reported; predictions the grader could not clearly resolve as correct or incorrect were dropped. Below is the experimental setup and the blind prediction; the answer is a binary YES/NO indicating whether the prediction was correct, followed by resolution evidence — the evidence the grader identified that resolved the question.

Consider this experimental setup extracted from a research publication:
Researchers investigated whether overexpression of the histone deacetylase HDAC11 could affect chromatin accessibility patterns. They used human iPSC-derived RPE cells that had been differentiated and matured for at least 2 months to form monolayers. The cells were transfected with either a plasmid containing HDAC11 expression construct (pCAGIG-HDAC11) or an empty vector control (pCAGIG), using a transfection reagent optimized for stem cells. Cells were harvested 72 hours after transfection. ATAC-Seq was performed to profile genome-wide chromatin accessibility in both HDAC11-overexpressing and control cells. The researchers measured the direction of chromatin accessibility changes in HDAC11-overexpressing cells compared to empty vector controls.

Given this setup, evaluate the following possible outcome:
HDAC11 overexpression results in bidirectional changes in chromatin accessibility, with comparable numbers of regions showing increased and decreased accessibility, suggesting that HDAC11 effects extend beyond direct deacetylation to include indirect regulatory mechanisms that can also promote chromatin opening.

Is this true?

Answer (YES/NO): NO